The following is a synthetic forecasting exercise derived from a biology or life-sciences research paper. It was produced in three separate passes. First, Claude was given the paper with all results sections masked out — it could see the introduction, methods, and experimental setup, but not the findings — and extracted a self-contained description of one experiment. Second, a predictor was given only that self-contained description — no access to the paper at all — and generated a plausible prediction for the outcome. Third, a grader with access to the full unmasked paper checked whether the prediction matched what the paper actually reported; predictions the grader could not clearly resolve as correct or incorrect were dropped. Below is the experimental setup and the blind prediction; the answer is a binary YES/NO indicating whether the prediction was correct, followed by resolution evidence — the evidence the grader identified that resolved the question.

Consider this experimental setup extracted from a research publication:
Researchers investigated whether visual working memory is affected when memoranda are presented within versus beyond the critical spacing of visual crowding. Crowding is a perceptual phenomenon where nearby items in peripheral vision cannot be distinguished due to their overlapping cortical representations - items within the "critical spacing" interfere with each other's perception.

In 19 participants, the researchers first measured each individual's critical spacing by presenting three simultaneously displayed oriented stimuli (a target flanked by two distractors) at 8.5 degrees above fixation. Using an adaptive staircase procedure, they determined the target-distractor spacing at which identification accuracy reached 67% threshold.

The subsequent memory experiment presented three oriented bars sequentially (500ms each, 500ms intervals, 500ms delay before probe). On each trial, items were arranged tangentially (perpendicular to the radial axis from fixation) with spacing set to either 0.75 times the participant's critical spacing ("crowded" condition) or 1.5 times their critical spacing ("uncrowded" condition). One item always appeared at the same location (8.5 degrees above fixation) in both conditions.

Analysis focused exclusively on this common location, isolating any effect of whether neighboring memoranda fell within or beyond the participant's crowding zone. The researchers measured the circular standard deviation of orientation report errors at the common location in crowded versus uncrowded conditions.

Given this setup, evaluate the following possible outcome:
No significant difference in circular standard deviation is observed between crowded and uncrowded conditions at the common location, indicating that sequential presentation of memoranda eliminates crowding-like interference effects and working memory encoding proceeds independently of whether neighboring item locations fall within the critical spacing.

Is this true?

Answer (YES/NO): YES